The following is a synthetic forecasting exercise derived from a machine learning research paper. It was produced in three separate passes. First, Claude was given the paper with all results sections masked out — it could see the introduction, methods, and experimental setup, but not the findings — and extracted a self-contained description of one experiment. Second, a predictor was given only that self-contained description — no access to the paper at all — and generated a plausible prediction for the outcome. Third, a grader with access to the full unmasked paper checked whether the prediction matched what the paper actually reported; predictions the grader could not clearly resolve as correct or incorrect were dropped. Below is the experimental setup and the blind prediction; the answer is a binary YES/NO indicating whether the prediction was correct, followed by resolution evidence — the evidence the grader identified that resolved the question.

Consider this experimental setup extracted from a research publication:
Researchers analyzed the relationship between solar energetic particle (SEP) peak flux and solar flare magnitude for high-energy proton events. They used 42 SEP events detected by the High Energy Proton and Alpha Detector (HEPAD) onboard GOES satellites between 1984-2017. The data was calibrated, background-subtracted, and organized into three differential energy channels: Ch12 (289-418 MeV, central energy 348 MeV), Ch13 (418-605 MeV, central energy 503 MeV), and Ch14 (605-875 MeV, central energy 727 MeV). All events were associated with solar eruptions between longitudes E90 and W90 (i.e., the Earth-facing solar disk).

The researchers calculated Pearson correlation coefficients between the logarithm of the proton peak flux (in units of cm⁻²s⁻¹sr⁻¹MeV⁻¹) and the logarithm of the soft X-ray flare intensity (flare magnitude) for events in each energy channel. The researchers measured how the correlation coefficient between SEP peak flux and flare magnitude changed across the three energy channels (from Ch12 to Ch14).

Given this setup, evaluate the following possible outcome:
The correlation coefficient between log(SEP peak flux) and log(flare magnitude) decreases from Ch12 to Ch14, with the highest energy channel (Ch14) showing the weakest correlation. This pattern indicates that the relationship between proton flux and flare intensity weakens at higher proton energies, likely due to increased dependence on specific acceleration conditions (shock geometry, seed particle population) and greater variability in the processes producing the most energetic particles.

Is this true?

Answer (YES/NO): YES